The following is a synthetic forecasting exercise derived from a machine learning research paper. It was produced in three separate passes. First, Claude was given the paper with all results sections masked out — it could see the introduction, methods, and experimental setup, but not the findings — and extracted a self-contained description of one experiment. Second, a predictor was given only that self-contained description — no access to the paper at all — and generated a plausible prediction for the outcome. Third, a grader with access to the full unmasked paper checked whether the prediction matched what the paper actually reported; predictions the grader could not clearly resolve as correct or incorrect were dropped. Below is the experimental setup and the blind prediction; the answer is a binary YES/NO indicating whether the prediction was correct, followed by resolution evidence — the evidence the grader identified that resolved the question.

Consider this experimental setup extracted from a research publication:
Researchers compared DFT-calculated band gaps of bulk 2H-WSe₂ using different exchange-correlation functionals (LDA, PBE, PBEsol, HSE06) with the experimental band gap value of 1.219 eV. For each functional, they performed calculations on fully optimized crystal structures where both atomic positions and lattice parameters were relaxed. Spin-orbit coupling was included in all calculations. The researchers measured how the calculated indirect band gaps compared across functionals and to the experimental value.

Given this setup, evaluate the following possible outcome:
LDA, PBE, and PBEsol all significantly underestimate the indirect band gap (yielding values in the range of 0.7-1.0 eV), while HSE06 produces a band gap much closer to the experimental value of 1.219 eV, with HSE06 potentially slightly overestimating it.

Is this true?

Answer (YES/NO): NO